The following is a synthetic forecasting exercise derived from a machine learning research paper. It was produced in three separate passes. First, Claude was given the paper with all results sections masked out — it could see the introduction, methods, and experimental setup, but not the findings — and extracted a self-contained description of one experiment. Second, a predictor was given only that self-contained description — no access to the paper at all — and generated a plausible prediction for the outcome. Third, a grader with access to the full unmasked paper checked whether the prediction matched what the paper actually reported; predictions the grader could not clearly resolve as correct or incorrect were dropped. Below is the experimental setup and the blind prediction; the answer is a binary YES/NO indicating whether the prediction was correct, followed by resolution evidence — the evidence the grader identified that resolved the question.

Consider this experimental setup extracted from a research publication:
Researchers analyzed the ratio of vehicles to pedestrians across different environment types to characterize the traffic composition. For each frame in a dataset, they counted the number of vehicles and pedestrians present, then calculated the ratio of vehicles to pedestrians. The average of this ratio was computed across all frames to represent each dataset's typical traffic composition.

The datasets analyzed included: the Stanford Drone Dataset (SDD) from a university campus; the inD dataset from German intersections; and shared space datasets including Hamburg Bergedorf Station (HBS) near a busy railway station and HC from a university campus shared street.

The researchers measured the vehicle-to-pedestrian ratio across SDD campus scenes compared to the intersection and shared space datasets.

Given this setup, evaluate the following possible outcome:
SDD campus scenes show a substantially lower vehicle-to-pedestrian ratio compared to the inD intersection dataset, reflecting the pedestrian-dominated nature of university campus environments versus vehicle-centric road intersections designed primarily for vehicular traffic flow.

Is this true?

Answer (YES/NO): YES